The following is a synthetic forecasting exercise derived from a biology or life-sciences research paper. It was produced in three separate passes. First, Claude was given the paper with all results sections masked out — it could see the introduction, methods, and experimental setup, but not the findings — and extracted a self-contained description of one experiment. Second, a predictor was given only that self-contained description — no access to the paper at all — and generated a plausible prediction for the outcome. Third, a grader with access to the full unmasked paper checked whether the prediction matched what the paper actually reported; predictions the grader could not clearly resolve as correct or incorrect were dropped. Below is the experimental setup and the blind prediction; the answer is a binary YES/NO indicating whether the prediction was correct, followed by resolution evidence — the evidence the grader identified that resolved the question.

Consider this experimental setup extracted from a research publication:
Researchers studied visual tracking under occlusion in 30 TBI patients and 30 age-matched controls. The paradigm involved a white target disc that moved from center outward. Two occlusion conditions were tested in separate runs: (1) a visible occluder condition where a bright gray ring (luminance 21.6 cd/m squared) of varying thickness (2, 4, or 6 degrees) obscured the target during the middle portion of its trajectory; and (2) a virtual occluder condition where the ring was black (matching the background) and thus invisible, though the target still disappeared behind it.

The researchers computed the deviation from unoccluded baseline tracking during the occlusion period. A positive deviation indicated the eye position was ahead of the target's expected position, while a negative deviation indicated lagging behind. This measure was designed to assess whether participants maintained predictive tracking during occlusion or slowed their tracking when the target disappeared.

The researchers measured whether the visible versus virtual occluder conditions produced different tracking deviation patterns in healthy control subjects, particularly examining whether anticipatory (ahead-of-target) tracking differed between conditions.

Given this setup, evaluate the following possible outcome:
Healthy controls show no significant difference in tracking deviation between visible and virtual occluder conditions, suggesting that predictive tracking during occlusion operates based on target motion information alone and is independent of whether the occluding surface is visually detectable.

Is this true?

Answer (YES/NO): NO